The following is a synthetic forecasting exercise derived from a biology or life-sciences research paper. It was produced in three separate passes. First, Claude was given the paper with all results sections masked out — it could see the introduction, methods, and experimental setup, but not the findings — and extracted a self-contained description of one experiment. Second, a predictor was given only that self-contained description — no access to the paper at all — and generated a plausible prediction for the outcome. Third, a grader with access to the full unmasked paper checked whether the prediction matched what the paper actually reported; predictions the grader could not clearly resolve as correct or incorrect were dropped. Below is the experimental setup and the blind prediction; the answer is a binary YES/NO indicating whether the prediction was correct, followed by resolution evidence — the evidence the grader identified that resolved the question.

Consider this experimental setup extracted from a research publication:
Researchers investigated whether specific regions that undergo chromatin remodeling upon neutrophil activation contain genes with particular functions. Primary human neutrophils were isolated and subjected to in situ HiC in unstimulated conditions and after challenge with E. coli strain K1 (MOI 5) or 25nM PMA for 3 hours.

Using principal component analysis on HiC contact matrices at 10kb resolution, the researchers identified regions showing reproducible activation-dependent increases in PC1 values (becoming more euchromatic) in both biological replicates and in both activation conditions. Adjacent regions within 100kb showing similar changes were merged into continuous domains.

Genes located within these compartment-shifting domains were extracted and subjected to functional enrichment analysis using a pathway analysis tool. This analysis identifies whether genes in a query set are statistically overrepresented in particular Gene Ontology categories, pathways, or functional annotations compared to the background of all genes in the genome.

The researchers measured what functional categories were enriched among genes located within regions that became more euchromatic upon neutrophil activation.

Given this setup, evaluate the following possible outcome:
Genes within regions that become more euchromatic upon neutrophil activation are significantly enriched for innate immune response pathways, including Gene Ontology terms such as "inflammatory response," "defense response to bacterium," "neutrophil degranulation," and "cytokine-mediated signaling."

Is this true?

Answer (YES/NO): YES